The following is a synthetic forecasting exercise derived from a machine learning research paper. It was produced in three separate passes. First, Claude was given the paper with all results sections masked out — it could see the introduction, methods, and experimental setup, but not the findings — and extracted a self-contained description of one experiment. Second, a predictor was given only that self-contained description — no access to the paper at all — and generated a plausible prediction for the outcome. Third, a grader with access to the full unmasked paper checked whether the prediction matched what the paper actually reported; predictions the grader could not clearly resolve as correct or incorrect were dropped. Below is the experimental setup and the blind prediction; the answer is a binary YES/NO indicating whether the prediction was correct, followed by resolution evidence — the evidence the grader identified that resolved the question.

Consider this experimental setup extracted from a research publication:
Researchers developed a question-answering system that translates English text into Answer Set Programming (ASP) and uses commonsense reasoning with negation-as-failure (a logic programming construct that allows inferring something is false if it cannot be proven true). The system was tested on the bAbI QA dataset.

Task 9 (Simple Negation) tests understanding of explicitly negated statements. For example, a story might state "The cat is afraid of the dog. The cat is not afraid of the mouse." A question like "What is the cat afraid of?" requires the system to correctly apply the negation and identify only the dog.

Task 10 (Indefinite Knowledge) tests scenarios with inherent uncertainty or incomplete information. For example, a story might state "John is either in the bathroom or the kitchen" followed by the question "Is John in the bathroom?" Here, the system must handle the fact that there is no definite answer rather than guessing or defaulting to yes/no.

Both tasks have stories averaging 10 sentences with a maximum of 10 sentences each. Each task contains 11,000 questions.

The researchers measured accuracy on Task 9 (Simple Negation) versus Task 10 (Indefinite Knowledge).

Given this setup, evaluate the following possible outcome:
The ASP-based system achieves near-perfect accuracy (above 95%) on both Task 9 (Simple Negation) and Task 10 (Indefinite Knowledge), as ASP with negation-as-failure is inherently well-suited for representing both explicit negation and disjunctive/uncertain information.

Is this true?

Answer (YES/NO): YES